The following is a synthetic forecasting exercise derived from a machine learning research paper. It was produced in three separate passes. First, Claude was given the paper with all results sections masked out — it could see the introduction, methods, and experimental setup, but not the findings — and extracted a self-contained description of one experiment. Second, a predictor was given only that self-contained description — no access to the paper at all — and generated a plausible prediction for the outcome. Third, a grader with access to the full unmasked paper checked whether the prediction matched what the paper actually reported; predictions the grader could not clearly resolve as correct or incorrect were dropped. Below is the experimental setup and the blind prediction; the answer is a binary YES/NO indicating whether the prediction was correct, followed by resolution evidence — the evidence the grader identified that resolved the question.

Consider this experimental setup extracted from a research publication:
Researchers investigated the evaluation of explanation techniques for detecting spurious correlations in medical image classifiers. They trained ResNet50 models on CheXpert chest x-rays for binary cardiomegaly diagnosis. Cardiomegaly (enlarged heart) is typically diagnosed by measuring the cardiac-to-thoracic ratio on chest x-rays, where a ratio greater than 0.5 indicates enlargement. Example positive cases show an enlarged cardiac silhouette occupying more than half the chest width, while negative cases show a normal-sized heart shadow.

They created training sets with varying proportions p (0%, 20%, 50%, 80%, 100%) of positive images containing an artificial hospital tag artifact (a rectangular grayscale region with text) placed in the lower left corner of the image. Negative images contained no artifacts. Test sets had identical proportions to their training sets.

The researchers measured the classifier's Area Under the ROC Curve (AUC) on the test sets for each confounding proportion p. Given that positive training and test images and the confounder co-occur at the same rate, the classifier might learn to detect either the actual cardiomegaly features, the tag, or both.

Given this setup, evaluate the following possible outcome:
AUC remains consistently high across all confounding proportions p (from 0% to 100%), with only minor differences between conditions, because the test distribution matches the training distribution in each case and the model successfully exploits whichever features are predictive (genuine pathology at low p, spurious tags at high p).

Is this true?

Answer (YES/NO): NO